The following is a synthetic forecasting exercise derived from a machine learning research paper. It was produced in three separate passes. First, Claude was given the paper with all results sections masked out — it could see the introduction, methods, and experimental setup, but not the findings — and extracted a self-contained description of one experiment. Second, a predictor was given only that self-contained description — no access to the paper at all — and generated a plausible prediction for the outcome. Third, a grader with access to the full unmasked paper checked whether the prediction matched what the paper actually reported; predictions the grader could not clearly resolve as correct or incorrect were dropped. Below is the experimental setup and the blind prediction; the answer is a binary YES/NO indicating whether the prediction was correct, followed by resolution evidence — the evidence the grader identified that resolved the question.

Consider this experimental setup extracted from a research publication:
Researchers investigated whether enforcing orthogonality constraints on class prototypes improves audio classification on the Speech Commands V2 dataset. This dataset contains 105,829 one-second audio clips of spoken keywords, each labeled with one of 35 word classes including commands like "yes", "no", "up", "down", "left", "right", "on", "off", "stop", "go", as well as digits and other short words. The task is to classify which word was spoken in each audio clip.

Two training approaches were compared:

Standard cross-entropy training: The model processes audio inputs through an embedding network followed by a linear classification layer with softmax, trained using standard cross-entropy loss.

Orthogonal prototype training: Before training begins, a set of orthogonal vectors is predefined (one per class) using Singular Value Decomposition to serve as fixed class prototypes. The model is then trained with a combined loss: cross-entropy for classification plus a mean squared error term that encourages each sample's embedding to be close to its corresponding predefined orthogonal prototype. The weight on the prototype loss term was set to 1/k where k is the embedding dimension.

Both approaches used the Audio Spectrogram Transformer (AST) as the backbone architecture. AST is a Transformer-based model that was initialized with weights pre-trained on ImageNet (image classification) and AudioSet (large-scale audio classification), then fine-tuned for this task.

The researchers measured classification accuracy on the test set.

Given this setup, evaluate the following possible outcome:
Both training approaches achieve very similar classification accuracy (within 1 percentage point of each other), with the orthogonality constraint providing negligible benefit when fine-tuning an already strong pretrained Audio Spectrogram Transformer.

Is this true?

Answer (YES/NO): YES